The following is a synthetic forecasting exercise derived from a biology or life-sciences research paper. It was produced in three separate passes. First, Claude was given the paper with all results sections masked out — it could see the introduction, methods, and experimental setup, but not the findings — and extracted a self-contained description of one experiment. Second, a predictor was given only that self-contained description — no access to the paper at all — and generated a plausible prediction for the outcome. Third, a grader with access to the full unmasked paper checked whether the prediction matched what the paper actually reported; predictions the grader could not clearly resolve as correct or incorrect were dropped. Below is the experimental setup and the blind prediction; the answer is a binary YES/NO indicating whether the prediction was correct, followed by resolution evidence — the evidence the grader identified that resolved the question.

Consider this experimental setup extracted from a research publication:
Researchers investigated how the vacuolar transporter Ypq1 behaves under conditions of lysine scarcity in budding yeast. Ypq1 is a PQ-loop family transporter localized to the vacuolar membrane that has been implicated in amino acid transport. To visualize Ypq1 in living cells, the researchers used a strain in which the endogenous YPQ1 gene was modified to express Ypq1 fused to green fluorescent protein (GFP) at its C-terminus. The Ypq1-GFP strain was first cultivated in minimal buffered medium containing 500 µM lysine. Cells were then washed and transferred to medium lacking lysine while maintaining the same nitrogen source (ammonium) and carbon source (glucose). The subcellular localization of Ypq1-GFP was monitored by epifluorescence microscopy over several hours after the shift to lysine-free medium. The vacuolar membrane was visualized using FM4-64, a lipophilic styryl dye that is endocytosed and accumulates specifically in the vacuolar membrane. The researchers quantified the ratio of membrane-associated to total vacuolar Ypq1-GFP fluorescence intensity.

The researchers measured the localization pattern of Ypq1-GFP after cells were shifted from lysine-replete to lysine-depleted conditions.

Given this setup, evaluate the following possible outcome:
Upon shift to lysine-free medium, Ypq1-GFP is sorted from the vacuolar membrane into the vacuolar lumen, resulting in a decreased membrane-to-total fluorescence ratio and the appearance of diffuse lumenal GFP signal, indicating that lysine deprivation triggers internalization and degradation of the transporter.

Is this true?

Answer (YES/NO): NO